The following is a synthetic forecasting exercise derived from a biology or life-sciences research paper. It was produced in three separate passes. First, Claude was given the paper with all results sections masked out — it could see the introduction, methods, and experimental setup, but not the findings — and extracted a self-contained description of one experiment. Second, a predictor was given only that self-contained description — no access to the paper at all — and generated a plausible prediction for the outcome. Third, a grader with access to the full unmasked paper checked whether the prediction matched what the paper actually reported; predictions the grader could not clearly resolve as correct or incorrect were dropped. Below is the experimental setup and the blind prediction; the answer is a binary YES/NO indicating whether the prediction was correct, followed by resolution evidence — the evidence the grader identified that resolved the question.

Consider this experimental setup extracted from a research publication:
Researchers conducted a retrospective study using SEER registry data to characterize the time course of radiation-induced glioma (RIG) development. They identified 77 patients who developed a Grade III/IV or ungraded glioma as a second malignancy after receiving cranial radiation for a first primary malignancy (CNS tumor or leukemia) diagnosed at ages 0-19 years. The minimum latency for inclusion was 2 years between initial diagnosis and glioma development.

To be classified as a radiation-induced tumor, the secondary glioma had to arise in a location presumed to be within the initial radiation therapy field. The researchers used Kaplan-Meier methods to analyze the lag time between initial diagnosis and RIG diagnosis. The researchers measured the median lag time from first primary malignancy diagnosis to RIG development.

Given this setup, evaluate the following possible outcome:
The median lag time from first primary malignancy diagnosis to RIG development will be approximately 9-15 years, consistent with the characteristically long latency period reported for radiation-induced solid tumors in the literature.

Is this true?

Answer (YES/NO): YES